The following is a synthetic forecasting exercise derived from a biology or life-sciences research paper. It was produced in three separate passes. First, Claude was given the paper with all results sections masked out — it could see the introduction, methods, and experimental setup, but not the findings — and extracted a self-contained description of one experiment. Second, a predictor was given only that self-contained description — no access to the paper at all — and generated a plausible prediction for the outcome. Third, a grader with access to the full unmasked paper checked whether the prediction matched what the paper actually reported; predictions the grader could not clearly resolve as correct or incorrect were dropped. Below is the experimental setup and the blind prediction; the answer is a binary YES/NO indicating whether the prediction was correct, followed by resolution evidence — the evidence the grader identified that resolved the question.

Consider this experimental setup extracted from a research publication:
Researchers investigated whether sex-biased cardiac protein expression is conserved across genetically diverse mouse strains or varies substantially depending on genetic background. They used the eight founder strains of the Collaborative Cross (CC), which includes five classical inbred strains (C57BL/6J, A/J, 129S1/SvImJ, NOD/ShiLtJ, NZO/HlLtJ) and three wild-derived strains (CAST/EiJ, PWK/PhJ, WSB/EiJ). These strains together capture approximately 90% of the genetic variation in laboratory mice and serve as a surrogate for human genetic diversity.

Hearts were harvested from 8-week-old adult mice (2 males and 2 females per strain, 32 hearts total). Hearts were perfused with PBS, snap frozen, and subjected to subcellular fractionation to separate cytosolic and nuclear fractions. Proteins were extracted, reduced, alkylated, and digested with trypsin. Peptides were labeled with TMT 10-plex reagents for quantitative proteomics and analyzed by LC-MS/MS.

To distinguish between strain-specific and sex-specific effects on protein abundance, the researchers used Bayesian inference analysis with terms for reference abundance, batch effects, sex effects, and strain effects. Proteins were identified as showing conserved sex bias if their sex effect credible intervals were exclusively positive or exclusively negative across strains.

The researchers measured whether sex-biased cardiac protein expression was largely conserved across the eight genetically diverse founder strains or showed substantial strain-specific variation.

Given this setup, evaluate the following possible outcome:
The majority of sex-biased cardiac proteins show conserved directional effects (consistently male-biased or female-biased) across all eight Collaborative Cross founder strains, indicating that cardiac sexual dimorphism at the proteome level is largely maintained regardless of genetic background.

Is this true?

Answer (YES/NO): NO